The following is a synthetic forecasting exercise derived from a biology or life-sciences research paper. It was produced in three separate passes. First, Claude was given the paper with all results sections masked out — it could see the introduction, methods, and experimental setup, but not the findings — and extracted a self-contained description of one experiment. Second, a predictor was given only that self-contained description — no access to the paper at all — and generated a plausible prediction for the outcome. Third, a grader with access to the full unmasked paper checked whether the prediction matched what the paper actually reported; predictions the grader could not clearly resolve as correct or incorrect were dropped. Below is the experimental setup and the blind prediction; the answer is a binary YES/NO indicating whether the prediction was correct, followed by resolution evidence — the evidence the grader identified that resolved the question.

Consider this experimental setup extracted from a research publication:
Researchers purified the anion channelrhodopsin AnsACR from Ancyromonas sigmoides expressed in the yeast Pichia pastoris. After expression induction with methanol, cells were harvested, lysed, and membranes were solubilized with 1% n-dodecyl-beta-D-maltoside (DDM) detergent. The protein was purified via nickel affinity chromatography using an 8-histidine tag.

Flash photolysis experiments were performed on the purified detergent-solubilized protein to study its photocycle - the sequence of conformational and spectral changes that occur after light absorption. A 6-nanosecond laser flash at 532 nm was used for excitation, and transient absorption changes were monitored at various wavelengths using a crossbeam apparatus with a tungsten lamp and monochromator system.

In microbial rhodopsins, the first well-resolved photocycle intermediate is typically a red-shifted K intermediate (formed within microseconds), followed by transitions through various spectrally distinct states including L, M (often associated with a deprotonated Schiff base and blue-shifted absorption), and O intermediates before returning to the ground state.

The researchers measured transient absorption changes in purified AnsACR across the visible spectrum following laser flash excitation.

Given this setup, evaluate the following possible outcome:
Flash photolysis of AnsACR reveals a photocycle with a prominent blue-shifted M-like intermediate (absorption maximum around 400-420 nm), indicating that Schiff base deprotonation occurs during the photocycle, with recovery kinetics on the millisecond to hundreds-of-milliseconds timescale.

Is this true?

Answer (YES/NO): NO